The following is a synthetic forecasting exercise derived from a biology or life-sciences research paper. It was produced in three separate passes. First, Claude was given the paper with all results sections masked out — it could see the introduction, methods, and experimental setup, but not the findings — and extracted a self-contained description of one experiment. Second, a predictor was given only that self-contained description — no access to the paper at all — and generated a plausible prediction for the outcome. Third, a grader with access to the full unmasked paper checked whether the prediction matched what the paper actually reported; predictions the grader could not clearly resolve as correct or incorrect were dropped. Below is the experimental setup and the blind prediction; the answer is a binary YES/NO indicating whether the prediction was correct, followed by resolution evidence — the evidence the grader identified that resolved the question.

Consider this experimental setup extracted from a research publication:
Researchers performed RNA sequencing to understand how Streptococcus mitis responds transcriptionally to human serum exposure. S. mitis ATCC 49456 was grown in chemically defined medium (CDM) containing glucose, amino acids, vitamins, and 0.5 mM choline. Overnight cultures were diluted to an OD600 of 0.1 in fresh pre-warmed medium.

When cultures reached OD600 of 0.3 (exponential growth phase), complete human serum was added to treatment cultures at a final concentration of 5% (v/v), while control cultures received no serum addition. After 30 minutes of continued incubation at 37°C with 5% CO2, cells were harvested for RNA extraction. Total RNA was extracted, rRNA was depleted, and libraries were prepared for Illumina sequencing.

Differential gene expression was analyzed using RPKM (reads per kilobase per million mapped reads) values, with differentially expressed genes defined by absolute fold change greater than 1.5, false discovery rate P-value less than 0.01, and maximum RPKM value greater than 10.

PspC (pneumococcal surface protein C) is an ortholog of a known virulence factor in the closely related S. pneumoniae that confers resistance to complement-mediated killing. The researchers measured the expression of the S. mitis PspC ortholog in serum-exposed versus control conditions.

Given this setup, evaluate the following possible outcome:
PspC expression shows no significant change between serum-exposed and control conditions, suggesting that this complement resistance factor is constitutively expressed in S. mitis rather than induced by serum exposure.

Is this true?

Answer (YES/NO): NO